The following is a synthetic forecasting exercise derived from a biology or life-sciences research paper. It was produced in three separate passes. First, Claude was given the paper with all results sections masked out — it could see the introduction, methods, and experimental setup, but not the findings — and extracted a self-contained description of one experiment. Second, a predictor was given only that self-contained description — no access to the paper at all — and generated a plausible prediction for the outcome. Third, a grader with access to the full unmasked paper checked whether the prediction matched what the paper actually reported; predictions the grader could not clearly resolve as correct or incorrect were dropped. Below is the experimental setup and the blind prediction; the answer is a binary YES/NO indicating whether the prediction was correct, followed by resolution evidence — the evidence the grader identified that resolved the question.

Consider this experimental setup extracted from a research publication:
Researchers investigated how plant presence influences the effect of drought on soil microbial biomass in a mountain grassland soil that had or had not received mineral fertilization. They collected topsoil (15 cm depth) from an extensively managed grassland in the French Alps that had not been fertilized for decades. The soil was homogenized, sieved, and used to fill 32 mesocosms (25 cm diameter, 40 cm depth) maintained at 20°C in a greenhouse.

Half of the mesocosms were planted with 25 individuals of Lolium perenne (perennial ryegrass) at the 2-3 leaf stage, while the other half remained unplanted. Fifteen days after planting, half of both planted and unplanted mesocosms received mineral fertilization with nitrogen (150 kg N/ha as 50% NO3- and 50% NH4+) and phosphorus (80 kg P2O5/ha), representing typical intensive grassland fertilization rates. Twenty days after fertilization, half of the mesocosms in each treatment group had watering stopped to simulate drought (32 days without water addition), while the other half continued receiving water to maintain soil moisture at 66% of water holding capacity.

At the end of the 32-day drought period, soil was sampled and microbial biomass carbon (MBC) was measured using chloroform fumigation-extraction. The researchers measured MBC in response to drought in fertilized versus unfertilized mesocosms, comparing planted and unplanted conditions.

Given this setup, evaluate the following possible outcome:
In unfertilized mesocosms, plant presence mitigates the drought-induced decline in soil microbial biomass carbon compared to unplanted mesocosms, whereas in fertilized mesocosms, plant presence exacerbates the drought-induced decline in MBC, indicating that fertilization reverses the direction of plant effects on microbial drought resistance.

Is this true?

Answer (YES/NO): YES